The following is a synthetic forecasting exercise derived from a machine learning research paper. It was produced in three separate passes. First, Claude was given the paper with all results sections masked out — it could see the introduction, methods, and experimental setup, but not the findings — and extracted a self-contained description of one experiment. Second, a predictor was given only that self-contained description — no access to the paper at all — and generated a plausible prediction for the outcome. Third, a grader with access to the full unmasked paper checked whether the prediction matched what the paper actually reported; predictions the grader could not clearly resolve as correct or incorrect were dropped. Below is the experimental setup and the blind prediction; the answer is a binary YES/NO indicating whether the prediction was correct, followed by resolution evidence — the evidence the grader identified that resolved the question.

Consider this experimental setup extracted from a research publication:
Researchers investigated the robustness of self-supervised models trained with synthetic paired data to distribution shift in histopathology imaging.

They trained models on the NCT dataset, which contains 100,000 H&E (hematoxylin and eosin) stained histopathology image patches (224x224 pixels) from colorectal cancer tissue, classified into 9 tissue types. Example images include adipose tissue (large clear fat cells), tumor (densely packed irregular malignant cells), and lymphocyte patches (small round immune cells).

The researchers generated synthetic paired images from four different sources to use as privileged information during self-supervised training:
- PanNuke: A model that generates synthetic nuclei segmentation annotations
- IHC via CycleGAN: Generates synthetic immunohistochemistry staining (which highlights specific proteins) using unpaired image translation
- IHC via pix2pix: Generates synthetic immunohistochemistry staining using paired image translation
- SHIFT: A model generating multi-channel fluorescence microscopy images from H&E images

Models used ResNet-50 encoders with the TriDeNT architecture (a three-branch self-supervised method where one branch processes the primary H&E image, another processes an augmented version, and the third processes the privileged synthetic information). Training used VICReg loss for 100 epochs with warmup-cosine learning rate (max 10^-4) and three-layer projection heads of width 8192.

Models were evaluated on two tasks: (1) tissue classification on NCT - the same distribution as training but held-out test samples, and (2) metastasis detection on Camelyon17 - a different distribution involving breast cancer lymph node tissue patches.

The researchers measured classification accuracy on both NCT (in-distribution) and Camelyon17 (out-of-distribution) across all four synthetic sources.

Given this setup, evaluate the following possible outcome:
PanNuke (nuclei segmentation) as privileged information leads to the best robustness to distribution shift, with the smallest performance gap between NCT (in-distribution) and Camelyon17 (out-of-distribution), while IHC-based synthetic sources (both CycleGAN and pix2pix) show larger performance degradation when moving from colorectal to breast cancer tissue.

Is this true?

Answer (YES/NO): NO